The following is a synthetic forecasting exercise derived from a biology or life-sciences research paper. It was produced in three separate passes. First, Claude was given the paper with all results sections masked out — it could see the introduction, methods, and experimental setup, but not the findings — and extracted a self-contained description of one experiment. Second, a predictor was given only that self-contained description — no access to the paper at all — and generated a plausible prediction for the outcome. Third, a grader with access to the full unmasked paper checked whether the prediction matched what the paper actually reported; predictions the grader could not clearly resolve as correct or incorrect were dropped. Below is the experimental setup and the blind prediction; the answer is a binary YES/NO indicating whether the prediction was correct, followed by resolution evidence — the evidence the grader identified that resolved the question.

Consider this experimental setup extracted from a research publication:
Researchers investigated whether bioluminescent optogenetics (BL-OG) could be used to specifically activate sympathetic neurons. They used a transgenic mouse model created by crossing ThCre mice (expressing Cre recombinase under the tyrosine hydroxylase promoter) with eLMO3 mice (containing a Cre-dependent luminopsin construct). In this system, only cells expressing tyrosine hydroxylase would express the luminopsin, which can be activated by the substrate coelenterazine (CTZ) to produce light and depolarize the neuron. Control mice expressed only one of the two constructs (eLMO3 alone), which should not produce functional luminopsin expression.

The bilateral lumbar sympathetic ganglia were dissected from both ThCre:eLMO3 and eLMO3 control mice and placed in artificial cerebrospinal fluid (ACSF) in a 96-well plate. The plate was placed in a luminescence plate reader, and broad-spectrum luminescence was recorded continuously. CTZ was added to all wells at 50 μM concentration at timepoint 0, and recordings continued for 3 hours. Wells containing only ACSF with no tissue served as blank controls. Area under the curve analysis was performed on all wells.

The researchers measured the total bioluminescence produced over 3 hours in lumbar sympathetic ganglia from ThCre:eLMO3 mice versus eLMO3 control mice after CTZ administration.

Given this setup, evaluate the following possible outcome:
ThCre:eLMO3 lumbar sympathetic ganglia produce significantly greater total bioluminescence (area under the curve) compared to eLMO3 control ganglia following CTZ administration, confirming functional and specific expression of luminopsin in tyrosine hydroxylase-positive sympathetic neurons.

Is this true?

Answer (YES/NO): YES